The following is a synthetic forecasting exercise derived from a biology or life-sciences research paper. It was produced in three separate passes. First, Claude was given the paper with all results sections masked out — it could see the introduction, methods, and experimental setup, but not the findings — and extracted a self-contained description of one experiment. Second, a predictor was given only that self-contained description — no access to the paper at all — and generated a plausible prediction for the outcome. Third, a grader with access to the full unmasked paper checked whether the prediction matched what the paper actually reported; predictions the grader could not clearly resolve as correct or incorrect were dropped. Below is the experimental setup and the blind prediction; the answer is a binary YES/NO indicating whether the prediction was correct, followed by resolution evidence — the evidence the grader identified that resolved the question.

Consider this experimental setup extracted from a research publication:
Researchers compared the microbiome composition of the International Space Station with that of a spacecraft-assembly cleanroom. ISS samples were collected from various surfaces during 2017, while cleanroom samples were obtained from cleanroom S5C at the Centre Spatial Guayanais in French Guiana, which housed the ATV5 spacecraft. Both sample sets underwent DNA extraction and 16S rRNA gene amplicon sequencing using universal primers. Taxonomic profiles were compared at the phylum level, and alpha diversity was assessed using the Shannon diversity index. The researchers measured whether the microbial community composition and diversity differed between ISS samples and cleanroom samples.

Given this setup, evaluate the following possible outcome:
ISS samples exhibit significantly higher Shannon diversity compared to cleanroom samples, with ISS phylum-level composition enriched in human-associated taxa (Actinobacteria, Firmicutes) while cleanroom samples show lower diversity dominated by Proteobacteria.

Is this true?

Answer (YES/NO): YES